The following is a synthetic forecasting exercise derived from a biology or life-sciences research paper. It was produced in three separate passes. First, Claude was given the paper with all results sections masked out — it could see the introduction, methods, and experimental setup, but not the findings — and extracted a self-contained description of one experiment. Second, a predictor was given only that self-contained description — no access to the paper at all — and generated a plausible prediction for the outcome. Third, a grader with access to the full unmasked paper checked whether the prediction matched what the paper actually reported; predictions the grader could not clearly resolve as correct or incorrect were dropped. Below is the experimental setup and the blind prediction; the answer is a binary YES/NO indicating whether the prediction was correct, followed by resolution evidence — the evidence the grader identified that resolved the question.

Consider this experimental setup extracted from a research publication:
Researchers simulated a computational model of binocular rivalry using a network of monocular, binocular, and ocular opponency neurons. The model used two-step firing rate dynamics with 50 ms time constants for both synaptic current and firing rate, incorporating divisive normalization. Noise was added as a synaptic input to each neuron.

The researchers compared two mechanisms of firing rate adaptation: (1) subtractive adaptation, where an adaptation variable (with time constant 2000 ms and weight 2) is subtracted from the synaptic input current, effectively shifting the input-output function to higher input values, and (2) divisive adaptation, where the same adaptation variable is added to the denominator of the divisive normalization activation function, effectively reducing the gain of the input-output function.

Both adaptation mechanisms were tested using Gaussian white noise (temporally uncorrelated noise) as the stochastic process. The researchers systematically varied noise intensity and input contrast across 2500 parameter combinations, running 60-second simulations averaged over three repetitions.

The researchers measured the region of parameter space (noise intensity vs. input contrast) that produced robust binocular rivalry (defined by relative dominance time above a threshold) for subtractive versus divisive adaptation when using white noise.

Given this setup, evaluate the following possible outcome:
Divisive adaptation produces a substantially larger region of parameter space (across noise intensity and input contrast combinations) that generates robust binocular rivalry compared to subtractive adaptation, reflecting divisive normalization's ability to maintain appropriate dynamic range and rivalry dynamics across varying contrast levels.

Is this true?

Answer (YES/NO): NO